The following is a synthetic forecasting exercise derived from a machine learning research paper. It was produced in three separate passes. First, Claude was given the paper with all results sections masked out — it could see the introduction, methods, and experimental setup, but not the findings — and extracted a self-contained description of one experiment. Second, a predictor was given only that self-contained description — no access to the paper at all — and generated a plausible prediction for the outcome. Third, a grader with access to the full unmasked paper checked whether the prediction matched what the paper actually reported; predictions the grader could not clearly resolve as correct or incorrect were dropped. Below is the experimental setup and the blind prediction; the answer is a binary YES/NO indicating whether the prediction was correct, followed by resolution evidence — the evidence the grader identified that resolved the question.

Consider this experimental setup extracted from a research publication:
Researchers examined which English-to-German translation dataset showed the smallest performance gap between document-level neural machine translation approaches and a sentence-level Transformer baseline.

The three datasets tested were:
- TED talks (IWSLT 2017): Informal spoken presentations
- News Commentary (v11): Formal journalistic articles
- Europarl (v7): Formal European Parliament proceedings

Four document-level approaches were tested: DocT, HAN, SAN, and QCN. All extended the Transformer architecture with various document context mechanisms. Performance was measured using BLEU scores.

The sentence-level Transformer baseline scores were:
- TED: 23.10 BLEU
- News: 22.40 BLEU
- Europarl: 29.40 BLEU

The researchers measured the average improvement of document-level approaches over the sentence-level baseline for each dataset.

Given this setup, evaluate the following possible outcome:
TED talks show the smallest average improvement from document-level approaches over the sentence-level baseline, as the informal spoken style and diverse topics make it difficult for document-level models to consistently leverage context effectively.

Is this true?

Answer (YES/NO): NO